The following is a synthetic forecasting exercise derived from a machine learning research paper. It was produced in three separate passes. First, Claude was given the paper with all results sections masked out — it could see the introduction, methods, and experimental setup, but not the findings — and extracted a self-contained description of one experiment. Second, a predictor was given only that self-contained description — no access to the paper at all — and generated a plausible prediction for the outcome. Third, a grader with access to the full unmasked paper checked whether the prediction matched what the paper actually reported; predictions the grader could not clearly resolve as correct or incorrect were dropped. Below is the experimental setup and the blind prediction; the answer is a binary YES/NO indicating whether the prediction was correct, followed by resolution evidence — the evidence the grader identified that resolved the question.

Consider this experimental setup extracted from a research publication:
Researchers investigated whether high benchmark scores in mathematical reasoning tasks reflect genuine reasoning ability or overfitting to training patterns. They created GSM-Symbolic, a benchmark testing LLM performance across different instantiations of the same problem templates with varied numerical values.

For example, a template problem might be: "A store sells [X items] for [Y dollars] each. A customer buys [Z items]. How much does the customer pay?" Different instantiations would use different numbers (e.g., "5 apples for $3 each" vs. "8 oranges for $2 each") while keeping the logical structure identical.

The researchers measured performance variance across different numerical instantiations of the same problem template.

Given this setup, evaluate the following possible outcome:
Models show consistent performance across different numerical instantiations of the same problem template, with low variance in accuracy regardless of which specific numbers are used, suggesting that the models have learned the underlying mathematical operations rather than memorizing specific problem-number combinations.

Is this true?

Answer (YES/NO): NO